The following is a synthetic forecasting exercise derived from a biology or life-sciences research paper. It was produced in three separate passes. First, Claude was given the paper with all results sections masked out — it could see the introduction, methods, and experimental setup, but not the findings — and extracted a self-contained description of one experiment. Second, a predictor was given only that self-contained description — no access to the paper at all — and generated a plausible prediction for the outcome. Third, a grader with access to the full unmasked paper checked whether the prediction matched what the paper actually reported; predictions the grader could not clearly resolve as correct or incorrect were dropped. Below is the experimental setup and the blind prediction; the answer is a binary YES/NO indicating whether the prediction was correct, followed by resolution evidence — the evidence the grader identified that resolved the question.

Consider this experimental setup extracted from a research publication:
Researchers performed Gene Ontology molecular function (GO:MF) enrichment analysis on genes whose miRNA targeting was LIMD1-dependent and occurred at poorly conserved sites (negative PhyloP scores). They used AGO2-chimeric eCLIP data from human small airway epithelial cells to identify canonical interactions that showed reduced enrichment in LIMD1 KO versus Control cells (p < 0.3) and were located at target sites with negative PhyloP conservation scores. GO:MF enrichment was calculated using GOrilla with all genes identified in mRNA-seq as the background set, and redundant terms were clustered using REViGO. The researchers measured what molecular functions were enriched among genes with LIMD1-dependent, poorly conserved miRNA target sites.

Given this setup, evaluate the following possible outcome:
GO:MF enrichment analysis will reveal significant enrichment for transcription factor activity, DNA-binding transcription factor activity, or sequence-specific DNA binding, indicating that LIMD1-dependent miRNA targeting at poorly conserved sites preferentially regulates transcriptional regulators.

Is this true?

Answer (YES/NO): YES